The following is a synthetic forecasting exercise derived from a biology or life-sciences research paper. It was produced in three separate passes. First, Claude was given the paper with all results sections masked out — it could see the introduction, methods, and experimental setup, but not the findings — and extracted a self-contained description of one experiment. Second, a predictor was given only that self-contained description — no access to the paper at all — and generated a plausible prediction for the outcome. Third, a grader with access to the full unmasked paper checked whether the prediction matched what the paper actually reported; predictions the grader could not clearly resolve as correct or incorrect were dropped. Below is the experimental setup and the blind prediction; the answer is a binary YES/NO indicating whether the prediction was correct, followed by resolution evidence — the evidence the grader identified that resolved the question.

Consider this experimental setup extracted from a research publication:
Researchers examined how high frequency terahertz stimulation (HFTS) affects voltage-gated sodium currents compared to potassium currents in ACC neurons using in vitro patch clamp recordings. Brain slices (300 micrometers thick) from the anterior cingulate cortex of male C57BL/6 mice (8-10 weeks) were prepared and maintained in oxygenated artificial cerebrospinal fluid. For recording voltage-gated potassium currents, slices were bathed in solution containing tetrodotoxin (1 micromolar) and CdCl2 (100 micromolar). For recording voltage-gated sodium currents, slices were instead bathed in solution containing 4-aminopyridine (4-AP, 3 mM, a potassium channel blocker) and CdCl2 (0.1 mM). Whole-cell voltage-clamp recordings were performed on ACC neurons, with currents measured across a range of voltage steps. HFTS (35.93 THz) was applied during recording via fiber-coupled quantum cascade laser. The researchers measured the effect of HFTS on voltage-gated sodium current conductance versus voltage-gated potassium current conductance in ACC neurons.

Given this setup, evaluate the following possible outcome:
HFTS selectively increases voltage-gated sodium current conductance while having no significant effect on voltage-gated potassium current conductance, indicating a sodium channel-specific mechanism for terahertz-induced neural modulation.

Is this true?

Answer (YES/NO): NO